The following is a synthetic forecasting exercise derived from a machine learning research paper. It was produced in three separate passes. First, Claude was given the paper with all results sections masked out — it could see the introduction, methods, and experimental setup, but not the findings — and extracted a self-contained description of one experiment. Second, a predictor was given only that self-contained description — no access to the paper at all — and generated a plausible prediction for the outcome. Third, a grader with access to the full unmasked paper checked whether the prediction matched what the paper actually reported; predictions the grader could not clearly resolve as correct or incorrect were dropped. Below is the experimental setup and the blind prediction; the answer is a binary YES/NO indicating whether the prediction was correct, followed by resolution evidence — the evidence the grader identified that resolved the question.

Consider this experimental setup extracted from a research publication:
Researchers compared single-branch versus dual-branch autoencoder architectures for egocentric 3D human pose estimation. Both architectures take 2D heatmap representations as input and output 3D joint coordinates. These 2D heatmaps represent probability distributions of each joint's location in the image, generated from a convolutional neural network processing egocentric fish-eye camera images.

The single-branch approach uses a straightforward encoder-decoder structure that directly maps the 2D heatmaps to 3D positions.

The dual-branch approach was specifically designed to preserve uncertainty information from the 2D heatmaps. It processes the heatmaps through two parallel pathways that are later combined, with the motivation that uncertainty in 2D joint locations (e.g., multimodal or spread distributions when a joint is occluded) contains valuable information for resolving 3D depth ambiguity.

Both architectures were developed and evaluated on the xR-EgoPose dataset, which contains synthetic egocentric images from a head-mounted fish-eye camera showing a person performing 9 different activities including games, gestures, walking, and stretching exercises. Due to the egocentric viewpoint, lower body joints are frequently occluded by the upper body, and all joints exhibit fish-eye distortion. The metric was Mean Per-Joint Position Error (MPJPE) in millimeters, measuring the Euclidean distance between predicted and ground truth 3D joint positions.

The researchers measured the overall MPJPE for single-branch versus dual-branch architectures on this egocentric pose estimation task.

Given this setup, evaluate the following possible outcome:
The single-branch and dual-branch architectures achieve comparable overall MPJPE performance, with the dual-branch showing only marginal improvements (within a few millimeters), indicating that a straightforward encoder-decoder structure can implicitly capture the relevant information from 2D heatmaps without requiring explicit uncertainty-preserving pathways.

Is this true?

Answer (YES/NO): NO